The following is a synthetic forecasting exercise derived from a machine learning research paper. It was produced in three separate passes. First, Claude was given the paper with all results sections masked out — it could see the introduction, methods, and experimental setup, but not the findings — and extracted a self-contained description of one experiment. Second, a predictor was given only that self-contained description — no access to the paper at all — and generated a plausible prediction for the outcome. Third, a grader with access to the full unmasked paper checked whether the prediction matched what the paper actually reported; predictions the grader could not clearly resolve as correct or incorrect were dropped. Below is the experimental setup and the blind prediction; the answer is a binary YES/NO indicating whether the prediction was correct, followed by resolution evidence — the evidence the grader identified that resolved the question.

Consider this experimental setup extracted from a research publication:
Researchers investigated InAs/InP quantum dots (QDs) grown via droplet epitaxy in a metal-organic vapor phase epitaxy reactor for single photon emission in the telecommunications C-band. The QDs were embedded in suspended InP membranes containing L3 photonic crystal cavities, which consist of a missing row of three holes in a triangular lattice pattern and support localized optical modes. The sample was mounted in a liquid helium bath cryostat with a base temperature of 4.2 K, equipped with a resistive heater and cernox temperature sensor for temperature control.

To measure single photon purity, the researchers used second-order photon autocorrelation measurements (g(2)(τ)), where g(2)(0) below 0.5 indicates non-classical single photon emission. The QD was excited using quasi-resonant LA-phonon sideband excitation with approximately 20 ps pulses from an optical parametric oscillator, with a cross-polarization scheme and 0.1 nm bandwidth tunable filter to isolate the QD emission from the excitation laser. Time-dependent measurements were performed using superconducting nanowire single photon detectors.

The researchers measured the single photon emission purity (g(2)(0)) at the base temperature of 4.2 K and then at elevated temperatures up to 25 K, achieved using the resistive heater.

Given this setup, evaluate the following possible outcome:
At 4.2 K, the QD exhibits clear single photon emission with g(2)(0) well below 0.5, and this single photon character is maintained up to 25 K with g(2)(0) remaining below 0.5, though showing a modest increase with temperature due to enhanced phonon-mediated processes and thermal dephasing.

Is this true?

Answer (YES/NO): NO